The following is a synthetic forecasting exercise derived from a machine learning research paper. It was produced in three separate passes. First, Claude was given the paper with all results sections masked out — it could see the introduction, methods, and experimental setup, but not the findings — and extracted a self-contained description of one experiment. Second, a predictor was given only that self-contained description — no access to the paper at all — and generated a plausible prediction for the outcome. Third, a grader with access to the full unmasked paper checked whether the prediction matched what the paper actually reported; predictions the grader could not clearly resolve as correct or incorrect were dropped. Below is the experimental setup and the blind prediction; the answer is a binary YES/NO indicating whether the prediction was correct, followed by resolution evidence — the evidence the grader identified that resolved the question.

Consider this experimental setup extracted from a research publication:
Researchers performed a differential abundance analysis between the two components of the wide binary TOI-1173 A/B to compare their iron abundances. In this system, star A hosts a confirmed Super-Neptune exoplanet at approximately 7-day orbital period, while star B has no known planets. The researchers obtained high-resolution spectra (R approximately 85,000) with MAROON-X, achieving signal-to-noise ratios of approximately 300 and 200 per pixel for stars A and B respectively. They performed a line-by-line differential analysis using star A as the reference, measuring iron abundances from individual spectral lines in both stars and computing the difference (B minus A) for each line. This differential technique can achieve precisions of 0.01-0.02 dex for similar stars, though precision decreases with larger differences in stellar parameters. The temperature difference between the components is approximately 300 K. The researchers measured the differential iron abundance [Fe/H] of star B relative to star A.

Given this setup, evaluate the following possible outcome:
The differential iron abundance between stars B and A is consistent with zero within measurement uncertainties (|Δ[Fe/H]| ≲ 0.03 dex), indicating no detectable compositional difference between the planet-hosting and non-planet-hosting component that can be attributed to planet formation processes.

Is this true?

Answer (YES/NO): NO